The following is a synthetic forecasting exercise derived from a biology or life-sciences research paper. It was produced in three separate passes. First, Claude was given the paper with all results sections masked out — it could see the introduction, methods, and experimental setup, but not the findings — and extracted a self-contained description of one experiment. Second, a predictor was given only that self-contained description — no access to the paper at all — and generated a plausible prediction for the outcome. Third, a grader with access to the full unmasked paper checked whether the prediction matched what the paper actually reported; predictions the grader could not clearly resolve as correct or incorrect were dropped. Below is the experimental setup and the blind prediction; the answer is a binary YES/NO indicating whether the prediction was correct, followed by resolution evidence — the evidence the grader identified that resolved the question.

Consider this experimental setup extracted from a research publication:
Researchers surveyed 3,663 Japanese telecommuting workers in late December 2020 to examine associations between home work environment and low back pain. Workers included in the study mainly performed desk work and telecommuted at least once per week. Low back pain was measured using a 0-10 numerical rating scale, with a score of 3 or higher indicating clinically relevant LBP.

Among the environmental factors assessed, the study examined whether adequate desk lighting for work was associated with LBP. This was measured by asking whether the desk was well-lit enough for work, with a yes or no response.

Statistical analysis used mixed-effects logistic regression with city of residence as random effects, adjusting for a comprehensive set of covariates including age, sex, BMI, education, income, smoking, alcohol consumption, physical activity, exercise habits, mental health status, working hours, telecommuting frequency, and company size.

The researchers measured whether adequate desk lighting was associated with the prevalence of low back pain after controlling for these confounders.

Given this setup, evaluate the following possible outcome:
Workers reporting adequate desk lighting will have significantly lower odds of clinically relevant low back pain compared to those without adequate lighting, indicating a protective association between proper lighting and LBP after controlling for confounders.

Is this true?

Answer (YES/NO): YES